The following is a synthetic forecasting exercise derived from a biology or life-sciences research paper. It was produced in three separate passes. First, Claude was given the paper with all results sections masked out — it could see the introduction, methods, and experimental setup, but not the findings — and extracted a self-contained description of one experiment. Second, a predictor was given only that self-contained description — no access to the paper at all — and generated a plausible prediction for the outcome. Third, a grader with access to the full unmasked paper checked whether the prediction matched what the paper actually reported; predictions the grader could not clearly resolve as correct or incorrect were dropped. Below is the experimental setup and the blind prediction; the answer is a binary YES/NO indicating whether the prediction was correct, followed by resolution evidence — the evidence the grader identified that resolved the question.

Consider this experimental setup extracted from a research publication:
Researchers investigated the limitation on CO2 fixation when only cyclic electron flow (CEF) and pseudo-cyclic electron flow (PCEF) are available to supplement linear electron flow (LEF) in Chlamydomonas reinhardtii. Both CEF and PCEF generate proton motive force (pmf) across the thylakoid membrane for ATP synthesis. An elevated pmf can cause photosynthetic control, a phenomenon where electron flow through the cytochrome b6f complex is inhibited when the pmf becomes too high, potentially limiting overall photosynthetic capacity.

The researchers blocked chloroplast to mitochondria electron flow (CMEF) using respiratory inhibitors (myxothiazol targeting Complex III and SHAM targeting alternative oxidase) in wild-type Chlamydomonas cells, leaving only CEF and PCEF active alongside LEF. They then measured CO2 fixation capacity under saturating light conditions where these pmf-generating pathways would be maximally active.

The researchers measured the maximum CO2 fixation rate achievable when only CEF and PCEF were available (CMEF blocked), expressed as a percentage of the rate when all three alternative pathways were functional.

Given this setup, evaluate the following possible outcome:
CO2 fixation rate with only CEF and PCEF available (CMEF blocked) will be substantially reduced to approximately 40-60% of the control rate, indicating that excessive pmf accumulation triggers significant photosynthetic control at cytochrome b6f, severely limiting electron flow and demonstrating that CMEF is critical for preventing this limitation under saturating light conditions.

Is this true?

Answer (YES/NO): NO